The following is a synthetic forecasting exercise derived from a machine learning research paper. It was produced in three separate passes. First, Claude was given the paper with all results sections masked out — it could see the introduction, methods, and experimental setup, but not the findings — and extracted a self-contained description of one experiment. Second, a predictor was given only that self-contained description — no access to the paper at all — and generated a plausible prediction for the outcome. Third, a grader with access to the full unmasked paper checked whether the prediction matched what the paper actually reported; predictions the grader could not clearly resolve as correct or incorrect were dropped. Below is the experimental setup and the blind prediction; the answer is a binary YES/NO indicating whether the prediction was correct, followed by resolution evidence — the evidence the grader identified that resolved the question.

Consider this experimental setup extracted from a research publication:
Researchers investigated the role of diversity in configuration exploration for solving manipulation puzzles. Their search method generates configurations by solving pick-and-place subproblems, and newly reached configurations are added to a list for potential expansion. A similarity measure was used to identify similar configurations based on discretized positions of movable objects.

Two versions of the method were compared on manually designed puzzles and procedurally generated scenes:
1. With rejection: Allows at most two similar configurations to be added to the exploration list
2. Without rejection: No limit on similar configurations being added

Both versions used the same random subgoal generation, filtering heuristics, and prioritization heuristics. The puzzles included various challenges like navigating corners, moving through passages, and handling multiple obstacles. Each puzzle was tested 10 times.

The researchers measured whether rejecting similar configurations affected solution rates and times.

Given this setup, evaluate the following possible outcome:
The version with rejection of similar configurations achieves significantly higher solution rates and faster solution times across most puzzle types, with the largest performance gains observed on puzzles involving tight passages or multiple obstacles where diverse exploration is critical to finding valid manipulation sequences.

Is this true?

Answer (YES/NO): NO